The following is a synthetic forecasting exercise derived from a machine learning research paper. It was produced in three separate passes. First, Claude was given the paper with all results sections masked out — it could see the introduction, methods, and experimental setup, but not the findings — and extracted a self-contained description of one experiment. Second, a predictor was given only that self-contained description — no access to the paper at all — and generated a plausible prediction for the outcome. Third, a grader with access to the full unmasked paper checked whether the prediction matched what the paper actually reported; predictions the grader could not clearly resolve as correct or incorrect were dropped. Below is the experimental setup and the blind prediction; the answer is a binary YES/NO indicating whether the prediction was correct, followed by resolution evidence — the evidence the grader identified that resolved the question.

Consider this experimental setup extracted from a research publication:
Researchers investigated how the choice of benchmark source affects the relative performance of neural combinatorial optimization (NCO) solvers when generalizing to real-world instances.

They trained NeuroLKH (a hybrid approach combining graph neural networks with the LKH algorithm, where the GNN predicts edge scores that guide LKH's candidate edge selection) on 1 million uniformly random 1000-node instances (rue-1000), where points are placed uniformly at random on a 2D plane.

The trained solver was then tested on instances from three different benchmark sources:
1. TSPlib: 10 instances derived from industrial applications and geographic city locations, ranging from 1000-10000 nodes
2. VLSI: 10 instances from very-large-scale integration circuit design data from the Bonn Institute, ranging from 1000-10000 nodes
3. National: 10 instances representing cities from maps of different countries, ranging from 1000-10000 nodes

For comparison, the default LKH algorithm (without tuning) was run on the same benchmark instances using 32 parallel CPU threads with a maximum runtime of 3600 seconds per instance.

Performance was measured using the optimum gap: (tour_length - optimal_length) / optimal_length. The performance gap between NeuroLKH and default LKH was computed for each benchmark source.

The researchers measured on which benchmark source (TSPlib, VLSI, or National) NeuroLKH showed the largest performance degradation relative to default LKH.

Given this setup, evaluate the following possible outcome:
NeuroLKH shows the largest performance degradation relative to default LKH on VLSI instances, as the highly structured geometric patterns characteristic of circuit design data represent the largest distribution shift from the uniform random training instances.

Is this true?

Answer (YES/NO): NO